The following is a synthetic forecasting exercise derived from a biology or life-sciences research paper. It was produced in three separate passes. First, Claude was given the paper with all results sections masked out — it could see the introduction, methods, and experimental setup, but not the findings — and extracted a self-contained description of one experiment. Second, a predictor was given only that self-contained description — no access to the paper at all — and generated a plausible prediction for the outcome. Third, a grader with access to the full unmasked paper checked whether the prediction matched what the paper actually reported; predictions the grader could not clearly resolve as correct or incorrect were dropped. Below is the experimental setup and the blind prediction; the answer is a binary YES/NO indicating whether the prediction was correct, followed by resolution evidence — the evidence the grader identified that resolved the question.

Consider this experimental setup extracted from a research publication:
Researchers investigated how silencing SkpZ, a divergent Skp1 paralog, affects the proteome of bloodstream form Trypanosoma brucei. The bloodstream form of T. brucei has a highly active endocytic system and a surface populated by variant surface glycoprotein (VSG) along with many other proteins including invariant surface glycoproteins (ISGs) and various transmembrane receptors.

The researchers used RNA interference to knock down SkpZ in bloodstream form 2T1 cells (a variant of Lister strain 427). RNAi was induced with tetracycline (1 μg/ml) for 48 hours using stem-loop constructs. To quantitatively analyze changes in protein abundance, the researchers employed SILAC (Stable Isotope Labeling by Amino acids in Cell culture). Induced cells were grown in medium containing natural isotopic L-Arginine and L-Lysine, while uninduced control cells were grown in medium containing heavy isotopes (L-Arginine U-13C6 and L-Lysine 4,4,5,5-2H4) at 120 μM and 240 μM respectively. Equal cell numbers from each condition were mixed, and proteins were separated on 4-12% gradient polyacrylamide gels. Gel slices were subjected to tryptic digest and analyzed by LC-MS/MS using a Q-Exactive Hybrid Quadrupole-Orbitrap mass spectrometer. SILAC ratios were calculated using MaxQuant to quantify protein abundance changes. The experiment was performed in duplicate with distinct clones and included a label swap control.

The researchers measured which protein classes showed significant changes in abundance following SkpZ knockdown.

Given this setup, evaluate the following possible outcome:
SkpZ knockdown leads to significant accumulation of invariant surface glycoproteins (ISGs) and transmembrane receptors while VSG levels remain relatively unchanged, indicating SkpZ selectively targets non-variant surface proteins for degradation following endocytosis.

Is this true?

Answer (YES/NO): NO